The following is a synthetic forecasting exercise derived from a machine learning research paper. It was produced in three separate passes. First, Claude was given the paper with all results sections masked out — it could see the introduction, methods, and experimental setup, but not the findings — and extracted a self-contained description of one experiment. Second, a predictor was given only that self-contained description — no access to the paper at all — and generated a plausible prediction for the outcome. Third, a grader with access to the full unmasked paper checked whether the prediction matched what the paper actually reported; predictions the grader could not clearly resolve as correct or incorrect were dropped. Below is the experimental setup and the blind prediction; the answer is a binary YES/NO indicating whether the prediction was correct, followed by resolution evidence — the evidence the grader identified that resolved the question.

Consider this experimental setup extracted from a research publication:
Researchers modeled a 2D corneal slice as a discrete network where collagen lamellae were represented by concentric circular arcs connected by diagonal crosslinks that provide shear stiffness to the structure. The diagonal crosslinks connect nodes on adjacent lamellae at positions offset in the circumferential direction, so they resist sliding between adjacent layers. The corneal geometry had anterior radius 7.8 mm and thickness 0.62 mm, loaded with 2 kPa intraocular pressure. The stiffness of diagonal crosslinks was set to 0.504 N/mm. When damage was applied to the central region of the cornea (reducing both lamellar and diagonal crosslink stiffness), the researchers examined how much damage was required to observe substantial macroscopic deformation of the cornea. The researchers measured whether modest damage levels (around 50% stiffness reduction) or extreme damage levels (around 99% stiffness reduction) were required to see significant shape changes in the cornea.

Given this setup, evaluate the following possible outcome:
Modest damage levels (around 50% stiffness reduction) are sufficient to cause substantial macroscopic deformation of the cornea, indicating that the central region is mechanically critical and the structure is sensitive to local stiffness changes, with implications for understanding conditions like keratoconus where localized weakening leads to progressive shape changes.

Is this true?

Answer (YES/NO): NO